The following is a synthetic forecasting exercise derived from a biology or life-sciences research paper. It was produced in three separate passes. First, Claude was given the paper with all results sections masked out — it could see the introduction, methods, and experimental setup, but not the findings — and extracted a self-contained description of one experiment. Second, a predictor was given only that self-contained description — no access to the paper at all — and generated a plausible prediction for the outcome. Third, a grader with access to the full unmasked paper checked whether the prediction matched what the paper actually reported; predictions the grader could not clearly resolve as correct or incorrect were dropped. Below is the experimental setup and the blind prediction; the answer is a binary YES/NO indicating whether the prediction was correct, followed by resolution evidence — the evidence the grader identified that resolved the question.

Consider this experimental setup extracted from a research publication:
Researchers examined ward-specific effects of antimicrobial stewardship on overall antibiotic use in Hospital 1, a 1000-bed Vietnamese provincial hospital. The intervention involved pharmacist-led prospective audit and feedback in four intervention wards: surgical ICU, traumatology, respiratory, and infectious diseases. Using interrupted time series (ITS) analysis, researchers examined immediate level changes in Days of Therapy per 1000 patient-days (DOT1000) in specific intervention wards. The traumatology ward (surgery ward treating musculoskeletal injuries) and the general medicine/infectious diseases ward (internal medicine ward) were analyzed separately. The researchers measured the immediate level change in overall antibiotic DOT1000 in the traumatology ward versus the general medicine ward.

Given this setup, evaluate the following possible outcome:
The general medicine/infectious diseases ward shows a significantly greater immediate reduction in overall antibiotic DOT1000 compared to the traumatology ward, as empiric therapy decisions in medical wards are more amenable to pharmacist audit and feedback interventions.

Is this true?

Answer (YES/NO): NO